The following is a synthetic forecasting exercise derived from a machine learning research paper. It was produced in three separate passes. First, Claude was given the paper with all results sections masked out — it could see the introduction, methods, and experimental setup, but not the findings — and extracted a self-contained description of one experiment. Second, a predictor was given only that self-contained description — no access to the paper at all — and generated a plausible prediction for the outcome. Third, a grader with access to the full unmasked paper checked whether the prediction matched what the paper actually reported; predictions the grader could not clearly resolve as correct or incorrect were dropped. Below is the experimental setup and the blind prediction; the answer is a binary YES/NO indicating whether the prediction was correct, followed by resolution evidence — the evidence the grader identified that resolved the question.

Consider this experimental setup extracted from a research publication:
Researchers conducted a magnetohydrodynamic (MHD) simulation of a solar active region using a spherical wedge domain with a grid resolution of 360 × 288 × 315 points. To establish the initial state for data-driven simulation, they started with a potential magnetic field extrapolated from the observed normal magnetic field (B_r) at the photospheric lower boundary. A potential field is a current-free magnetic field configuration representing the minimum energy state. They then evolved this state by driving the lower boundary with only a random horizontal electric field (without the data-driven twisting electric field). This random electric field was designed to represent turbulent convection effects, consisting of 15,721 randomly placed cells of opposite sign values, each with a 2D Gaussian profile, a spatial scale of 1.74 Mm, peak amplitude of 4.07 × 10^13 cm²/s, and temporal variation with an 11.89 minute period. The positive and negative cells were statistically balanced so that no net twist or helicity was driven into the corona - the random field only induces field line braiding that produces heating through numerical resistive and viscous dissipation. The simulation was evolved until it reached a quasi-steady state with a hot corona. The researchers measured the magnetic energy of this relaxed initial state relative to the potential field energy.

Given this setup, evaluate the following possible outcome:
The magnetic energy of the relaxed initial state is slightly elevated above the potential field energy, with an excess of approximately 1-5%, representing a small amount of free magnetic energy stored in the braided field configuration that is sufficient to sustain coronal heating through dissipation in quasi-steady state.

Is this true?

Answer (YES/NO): NO